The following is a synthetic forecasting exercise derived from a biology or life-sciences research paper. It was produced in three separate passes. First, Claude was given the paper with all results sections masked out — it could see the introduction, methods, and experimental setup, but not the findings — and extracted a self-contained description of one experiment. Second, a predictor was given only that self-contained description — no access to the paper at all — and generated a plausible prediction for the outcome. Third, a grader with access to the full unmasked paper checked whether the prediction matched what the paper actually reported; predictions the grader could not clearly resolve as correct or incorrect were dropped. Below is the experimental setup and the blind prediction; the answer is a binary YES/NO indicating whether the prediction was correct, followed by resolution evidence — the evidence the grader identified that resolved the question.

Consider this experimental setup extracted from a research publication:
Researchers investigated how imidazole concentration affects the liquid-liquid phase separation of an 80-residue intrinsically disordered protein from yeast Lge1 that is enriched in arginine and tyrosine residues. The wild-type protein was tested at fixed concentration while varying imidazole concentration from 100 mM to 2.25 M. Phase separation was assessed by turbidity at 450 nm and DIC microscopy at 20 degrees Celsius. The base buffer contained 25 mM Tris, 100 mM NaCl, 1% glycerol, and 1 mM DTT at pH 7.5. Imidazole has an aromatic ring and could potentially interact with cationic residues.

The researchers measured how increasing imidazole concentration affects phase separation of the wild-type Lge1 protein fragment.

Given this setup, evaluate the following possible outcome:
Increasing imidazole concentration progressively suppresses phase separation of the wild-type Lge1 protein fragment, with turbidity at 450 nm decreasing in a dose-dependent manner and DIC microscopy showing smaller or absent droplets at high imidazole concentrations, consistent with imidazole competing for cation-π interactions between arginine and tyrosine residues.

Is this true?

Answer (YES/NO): NO